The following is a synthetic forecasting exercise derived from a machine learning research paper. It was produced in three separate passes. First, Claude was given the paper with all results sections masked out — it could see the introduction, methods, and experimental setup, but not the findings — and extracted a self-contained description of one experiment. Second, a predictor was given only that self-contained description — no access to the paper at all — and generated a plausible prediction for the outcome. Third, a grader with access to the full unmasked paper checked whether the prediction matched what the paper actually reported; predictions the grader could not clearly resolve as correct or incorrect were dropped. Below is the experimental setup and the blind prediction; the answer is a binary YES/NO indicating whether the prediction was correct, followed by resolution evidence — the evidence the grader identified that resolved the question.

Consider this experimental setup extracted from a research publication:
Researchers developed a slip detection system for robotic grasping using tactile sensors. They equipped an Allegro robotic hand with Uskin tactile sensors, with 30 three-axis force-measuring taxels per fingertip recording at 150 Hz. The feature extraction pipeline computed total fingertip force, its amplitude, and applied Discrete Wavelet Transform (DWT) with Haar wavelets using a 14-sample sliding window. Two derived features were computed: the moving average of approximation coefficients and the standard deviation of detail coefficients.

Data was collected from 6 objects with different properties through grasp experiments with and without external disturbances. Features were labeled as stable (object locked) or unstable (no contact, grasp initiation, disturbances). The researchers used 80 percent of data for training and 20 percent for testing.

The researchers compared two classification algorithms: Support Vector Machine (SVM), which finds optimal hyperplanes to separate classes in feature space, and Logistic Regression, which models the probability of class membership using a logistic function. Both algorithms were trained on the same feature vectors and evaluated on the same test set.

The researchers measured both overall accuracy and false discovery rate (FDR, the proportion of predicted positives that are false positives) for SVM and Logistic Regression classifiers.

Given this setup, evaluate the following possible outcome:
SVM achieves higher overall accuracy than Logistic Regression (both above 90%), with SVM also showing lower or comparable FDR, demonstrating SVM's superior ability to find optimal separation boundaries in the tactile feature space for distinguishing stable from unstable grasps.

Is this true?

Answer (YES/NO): YES